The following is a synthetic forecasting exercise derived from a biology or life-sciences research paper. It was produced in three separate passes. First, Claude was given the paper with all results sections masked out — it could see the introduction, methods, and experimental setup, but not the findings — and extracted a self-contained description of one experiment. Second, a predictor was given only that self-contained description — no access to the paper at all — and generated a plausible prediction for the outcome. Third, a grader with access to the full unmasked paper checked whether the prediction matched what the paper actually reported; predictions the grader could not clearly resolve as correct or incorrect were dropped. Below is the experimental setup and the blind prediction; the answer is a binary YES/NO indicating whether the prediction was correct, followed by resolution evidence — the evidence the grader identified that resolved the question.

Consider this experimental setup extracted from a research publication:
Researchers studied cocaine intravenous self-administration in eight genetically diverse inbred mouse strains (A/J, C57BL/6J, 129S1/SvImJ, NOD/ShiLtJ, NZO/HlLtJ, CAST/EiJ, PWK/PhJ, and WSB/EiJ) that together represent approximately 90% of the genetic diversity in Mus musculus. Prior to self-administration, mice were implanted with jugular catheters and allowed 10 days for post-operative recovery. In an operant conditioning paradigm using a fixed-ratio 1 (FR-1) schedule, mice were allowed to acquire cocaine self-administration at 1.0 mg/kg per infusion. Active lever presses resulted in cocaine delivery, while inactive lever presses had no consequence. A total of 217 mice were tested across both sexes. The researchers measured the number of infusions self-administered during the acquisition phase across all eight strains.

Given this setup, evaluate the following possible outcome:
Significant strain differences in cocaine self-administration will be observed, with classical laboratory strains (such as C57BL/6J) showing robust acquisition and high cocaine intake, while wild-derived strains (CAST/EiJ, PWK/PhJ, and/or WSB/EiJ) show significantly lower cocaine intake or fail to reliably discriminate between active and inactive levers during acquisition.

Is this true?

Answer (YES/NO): NO